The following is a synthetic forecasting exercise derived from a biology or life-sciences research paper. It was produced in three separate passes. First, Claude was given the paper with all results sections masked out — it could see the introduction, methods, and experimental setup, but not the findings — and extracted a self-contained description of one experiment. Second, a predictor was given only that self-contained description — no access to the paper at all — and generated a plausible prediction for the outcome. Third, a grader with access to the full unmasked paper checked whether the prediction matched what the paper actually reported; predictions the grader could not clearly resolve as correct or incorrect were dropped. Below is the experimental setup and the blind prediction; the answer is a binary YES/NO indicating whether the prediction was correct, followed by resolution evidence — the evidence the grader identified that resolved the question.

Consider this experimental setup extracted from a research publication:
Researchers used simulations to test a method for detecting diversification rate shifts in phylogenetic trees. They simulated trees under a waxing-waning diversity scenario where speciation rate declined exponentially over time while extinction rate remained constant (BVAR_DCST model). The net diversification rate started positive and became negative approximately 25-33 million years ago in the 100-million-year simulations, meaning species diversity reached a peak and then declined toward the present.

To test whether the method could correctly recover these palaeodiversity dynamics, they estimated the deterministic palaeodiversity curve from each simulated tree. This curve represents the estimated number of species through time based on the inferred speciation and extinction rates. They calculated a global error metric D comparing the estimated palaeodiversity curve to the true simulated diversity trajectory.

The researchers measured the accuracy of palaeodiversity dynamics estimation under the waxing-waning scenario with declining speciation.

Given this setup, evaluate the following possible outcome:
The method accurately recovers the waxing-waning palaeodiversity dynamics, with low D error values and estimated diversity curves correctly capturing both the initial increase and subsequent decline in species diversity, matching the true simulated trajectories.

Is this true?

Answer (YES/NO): NO